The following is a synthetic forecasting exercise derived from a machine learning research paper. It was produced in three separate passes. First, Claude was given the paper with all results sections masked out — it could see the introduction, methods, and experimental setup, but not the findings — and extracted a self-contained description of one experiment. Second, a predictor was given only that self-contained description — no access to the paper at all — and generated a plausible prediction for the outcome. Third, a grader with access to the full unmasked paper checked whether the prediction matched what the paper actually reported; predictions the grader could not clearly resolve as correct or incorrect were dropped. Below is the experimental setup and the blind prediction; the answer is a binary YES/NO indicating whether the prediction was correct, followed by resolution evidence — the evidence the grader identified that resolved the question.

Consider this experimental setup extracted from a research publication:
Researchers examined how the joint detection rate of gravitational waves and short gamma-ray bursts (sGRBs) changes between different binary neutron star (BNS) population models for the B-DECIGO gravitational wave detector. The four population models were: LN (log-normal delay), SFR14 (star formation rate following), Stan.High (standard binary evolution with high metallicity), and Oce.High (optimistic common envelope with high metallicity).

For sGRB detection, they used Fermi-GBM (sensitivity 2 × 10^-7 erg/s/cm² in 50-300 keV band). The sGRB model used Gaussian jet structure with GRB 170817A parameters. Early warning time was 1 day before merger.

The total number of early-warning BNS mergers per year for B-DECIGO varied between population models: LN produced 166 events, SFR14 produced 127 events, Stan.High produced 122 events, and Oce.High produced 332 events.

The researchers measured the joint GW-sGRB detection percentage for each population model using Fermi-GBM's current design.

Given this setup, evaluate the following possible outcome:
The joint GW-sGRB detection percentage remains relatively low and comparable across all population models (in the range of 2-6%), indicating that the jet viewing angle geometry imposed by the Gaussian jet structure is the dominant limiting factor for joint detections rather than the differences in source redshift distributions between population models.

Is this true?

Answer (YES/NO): YES